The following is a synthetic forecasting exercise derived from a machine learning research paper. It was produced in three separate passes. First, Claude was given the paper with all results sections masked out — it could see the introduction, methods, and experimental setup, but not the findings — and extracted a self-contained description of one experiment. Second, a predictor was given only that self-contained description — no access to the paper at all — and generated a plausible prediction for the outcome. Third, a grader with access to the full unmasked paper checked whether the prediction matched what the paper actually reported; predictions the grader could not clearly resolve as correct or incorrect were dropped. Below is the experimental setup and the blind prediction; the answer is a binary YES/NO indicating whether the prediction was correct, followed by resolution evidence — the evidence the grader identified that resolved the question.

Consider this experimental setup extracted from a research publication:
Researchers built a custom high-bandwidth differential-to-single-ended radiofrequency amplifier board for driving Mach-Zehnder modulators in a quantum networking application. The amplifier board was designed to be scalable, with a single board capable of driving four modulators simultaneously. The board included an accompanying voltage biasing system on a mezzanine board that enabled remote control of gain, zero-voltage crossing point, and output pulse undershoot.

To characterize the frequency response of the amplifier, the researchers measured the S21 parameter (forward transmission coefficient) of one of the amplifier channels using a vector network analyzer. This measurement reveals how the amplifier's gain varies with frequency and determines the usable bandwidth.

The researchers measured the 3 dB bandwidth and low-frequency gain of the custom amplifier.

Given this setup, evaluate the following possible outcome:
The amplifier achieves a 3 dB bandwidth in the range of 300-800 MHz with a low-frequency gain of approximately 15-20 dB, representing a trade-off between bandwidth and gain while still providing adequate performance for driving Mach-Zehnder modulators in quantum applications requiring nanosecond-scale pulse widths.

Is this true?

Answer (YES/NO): NO